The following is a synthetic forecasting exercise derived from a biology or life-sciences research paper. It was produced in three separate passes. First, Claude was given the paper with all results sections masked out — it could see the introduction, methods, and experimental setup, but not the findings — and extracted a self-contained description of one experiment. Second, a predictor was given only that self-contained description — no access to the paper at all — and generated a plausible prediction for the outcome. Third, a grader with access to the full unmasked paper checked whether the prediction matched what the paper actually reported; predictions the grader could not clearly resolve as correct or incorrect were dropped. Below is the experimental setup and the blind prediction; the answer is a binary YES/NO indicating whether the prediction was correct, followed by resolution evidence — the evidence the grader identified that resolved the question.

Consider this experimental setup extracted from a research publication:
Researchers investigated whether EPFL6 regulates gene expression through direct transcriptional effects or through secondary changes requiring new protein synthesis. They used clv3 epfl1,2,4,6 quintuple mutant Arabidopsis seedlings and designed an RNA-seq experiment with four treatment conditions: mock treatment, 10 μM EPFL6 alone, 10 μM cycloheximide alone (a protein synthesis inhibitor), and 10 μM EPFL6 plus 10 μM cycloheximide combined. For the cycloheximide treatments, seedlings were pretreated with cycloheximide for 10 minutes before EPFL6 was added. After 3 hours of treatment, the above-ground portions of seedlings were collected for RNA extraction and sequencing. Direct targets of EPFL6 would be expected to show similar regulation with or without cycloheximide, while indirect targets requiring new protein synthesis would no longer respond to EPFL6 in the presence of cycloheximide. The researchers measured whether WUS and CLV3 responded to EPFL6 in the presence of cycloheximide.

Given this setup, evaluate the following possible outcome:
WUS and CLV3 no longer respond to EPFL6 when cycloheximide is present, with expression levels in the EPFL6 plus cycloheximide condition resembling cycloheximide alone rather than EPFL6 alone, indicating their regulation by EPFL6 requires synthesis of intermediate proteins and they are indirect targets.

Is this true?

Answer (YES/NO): NO